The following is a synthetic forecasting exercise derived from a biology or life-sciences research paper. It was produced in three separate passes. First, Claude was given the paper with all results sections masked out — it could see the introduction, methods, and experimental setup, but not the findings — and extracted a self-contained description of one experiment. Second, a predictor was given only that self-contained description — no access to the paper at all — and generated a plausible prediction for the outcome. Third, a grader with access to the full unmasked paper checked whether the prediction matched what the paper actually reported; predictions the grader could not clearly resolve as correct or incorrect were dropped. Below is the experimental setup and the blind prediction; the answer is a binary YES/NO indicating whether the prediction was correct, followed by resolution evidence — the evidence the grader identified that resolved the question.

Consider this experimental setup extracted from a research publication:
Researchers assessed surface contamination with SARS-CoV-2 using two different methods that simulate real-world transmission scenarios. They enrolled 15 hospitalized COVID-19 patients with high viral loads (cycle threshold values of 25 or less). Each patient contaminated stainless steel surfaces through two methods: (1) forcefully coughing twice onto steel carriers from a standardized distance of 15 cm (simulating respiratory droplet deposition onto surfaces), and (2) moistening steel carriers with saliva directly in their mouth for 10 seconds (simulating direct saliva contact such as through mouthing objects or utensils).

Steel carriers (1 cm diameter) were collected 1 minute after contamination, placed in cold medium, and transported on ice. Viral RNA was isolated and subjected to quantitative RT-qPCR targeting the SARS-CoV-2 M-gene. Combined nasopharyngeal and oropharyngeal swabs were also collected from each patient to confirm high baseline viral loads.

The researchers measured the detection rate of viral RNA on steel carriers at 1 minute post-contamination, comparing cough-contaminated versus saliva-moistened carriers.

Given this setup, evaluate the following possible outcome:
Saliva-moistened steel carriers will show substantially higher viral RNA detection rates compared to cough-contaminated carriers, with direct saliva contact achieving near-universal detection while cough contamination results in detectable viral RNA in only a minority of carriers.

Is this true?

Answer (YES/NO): NO